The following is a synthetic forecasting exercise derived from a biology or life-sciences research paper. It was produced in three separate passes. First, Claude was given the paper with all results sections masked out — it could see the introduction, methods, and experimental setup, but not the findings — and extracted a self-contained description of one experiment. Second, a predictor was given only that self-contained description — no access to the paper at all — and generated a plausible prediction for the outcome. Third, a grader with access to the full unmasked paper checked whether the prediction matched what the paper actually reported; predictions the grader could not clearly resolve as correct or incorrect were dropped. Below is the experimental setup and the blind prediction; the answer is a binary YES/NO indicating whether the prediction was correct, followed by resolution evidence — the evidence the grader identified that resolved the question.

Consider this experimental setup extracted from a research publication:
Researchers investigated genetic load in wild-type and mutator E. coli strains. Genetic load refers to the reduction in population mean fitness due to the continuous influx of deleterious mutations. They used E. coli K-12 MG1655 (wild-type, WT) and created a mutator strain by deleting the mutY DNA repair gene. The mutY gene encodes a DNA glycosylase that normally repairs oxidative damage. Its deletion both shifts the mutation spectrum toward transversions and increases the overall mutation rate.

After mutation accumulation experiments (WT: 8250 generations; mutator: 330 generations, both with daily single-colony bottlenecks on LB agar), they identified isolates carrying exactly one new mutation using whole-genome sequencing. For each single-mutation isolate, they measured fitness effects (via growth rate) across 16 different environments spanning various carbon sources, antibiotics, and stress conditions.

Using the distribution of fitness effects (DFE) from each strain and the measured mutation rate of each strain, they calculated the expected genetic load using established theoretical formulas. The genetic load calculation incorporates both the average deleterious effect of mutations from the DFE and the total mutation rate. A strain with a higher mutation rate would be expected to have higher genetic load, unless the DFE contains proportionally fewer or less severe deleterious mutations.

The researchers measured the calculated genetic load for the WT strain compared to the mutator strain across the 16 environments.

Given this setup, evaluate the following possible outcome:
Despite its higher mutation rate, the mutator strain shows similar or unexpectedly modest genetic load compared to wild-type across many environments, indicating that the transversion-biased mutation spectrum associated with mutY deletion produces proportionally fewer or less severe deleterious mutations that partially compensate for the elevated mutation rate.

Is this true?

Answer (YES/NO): NO